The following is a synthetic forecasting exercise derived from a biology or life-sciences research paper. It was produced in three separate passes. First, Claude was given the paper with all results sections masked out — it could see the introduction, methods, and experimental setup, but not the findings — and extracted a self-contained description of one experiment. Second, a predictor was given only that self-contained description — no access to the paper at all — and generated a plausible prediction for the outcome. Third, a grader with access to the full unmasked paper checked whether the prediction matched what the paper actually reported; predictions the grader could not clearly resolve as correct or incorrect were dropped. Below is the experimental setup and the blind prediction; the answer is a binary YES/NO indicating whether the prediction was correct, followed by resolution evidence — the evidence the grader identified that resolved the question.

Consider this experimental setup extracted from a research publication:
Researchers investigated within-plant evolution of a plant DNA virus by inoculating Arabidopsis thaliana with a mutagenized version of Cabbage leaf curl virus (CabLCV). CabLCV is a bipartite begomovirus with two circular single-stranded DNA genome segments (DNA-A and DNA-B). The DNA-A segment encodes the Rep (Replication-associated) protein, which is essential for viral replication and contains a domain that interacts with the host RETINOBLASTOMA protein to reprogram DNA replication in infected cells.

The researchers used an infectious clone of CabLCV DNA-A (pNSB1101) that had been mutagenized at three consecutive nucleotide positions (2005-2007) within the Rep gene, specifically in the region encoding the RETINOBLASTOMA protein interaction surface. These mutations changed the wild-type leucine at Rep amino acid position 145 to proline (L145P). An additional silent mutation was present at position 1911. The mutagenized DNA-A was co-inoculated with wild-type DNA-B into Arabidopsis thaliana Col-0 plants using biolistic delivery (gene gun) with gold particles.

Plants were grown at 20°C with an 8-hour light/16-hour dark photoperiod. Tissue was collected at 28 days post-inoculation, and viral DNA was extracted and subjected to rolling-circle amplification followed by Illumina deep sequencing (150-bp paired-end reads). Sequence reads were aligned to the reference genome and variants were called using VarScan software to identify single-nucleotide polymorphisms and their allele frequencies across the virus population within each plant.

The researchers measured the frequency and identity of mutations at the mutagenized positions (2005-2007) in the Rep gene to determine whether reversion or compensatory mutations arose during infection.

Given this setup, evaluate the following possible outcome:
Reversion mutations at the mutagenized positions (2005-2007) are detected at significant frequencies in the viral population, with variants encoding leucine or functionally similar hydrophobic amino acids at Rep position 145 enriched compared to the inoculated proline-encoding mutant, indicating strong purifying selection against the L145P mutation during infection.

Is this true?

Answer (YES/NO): NO